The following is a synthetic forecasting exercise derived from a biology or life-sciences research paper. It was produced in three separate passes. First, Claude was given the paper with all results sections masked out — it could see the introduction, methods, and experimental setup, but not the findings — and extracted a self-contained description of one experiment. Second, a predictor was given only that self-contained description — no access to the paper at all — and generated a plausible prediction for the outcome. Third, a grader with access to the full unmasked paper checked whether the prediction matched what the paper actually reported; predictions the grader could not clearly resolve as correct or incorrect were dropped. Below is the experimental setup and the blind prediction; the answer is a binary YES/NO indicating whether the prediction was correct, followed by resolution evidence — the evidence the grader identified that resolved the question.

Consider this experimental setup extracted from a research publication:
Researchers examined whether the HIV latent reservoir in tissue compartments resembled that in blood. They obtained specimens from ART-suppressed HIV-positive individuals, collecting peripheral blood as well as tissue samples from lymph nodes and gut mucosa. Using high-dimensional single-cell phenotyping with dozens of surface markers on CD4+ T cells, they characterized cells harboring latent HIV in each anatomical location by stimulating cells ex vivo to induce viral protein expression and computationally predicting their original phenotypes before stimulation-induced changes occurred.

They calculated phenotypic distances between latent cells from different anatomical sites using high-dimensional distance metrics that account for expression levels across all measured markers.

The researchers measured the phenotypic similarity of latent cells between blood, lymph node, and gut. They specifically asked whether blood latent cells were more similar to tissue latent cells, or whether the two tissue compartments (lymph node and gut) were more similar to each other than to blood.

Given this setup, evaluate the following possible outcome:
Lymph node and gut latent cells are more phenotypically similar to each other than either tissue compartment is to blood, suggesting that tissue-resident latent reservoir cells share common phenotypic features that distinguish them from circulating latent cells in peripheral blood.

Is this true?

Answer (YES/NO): YES